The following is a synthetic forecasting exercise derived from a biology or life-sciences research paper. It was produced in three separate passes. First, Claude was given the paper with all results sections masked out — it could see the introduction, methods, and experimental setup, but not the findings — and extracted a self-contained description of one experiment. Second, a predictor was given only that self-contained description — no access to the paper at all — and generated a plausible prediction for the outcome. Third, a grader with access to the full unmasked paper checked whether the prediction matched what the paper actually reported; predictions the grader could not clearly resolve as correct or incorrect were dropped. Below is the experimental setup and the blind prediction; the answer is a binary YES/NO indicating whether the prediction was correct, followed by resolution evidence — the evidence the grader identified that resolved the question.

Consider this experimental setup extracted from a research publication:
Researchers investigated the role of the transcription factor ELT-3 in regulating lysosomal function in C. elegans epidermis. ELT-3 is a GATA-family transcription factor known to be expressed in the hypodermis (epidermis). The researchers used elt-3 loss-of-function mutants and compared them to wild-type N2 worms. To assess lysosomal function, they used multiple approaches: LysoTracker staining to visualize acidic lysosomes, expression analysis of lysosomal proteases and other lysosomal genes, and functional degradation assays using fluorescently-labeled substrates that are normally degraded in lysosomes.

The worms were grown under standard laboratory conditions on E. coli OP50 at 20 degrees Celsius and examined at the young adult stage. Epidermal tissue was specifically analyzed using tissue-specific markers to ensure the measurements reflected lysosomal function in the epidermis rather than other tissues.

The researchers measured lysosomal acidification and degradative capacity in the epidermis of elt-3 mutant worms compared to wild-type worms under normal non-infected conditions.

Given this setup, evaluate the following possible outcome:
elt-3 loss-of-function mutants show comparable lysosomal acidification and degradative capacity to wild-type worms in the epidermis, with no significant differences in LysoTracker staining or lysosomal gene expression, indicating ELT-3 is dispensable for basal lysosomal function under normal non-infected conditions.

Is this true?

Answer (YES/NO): NO